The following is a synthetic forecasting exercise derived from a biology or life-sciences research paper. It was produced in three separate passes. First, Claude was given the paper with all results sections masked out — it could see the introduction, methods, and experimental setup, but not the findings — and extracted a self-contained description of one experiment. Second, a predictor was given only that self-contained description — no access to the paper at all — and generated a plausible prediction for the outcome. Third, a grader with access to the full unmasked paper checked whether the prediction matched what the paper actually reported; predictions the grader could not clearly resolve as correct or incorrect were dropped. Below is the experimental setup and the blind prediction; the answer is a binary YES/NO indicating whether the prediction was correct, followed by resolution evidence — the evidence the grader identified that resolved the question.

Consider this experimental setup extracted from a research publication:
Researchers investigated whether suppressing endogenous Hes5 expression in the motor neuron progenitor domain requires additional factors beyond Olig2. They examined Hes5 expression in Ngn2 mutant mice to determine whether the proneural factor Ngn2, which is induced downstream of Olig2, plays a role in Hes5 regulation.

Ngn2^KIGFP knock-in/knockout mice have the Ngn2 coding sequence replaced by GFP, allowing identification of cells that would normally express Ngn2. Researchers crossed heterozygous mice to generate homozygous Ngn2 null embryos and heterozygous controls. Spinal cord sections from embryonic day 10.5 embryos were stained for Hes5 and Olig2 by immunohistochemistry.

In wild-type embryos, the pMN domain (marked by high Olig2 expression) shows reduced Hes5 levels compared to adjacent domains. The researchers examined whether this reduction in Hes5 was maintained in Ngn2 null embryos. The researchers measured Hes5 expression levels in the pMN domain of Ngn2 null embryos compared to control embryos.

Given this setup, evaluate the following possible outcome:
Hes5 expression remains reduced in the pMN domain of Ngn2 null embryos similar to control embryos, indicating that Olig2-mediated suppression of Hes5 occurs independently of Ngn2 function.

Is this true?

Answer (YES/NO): YES